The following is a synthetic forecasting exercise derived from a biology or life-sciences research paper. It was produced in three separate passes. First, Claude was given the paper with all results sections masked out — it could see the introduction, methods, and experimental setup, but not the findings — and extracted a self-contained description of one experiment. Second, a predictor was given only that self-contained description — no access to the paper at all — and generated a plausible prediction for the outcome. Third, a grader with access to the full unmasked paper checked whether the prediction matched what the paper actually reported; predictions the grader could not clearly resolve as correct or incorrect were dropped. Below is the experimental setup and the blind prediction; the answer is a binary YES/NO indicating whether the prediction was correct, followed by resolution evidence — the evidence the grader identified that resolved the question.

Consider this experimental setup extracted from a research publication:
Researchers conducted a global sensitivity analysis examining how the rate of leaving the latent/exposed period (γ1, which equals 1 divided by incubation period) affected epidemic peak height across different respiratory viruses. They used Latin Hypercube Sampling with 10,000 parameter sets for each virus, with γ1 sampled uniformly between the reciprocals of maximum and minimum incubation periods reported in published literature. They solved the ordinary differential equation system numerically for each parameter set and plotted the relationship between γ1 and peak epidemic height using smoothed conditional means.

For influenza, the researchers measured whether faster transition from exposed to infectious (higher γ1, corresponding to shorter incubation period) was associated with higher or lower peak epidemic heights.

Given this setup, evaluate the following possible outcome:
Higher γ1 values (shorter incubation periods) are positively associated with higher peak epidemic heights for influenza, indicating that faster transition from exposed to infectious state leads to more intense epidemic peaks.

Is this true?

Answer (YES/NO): NO